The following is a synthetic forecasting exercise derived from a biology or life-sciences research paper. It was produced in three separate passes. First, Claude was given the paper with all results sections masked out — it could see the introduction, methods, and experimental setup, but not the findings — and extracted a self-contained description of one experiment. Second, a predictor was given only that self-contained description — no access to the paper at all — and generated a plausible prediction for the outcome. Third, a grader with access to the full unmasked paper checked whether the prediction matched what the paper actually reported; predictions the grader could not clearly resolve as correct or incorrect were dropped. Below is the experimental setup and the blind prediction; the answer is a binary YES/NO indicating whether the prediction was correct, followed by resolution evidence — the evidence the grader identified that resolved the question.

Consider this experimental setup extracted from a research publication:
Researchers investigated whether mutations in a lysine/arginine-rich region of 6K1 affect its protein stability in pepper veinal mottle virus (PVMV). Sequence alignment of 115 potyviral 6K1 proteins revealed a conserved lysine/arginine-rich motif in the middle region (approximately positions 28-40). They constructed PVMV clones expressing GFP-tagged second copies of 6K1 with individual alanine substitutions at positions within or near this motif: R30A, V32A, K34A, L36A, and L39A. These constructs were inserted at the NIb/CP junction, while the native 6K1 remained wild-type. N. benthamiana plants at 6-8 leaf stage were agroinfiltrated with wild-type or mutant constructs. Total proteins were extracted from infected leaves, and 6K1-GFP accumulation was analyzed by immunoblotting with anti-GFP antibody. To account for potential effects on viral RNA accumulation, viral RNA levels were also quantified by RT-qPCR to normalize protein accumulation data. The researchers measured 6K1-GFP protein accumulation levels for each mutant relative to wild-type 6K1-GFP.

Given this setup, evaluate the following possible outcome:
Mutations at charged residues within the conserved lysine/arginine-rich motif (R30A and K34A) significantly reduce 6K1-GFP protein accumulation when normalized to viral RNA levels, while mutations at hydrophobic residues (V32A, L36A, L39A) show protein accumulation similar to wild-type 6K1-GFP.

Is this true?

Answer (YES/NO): NO